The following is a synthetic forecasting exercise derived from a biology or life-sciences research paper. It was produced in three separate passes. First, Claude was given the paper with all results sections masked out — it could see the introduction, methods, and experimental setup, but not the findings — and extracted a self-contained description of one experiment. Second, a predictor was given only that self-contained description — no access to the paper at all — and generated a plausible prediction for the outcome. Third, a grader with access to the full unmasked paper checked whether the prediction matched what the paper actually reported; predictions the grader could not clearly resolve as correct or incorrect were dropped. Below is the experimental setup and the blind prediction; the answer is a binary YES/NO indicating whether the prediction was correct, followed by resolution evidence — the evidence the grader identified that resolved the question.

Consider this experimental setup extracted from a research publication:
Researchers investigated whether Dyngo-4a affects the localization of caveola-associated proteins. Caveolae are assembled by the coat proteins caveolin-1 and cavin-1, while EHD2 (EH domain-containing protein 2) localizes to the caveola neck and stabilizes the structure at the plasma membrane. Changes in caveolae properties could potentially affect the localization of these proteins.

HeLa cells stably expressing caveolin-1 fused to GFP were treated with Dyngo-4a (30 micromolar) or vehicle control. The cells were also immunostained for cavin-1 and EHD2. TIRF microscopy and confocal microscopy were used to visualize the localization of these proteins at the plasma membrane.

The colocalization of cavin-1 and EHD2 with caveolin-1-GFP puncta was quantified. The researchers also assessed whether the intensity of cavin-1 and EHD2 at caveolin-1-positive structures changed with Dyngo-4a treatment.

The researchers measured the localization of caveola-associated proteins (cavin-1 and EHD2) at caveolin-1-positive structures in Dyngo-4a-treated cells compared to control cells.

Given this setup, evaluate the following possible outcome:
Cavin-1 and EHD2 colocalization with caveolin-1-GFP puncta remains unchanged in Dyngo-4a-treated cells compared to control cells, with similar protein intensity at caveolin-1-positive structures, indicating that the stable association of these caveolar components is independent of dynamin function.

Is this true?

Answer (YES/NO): YES